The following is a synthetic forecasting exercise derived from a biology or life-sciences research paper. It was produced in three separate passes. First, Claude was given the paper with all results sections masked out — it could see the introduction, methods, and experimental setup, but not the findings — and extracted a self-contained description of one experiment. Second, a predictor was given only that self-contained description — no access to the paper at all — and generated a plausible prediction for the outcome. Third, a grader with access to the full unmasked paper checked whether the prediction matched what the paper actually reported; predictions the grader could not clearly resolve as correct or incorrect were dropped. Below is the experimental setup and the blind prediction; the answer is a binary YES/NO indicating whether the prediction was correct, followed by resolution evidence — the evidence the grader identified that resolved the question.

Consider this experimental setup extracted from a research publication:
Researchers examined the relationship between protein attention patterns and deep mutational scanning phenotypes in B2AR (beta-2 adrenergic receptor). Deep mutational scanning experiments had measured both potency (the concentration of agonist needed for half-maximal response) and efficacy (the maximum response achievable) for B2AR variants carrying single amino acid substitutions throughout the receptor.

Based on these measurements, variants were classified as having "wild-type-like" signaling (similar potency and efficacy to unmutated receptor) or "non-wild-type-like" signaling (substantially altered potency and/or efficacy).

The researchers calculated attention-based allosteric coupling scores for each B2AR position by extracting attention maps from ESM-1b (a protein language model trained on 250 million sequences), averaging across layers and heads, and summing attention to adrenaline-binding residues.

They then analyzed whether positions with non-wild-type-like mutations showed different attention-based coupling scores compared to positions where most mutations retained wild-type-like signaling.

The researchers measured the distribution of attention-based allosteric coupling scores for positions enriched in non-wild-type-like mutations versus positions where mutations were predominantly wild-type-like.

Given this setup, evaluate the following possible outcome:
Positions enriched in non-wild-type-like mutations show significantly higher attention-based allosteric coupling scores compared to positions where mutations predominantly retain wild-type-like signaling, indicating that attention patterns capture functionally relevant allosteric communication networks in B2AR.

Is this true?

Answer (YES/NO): YES